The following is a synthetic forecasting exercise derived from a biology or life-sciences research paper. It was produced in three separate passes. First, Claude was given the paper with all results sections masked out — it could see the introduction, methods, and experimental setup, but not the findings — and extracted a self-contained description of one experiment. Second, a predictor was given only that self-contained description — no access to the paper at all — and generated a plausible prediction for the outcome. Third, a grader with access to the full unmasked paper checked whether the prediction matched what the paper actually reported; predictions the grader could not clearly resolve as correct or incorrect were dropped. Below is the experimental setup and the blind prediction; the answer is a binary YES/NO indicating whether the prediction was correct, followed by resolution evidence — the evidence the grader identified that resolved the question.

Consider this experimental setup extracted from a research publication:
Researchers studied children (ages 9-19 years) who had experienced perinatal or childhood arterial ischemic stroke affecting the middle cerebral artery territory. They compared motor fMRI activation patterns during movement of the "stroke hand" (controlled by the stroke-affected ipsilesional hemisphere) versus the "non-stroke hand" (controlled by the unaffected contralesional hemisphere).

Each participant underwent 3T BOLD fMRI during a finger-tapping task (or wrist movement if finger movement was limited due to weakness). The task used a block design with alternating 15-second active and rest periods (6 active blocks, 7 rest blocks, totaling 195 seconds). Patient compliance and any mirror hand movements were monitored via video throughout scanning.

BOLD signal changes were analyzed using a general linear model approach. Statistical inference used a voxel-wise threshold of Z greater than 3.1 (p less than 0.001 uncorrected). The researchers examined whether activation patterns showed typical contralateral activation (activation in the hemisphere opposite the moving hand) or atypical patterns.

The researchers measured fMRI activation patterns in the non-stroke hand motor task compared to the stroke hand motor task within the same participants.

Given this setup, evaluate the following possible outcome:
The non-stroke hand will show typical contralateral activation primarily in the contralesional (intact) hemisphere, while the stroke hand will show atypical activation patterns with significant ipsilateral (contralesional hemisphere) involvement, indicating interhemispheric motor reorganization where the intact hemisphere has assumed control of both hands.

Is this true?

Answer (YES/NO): NO